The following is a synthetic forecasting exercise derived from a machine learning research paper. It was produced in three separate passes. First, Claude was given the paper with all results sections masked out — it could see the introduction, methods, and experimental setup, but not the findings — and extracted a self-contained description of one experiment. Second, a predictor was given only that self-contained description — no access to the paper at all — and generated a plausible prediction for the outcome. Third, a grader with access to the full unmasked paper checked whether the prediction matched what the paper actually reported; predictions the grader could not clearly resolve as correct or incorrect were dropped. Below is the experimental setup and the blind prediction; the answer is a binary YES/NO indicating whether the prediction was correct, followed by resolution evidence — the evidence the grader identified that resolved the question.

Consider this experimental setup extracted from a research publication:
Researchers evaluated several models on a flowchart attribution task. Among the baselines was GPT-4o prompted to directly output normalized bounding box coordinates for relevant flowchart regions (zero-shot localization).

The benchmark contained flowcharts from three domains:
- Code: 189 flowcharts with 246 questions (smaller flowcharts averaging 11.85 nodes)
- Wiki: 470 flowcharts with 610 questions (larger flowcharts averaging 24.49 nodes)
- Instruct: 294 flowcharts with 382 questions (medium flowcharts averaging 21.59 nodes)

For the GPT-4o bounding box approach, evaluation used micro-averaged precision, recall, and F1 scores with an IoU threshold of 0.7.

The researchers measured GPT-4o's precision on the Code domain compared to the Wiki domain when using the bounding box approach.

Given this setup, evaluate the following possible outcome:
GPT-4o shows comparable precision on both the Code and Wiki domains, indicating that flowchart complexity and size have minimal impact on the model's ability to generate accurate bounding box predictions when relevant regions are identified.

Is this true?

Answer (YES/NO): NO